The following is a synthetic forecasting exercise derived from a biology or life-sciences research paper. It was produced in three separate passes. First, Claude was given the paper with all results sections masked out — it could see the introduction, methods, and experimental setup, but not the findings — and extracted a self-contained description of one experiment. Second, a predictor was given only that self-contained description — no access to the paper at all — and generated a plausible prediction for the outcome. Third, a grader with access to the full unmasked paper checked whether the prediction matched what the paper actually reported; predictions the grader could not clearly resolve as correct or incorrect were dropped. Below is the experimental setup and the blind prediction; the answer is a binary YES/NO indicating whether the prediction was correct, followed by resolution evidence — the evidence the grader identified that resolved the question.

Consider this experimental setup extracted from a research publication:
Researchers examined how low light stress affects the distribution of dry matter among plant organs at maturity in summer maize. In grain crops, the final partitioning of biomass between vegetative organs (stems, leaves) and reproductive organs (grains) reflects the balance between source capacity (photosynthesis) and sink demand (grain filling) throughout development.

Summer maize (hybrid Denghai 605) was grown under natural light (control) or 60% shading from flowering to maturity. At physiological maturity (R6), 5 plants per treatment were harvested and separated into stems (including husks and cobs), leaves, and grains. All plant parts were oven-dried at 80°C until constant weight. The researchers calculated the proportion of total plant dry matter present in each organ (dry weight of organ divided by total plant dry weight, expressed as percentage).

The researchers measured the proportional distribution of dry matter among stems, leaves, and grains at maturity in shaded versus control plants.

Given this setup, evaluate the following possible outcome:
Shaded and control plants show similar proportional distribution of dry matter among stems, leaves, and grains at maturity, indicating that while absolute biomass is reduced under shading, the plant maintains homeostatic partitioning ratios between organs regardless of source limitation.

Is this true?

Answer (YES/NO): NO